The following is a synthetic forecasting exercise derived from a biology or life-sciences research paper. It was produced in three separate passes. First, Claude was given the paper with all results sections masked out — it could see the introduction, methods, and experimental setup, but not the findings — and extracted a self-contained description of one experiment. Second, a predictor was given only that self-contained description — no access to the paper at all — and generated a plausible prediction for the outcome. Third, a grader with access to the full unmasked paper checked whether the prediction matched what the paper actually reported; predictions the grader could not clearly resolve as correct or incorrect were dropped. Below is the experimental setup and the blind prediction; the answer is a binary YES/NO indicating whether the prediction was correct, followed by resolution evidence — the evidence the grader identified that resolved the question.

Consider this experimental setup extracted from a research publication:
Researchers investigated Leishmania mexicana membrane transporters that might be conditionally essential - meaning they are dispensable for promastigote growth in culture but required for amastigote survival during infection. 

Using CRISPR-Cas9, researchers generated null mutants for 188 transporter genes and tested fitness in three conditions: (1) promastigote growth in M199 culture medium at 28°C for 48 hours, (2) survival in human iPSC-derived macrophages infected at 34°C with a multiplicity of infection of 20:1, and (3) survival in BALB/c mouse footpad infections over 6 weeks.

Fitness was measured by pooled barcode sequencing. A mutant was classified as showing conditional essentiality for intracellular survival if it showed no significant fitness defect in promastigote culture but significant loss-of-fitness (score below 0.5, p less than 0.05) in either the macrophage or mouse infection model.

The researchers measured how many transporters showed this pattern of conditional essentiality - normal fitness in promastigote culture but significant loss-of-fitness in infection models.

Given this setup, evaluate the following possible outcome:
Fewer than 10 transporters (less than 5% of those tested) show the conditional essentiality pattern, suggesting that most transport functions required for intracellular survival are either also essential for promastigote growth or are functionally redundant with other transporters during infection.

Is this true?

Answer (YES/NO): NO